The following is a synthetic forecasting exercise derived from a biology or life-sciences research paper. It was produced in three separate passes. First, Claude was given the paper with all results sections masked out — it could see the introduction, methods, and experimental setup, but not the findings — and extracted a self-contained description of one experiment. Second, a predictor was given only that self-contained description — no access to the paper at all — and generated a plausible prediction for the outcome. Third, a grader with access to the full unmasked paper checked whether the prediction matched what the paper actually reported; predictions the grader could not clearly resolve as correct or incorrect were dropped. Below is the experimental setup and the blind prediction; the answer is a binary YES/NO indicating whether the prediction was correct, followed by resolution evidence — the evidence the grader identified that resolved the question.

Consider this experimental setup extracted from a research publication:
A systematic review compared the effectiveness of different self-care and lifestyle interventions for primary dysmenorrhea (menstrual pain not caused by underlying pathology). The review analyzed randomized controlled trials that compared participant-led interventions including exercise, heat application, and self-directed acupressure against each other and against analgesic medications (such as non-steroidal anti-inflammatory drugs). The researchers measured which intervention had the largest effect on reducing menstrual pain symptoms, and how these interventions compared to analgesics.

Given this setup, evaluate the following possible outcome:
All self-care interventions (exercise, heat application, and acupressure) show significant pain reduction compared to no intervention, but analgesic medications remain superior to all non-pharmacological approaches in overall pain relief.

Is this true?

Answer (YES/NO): NO